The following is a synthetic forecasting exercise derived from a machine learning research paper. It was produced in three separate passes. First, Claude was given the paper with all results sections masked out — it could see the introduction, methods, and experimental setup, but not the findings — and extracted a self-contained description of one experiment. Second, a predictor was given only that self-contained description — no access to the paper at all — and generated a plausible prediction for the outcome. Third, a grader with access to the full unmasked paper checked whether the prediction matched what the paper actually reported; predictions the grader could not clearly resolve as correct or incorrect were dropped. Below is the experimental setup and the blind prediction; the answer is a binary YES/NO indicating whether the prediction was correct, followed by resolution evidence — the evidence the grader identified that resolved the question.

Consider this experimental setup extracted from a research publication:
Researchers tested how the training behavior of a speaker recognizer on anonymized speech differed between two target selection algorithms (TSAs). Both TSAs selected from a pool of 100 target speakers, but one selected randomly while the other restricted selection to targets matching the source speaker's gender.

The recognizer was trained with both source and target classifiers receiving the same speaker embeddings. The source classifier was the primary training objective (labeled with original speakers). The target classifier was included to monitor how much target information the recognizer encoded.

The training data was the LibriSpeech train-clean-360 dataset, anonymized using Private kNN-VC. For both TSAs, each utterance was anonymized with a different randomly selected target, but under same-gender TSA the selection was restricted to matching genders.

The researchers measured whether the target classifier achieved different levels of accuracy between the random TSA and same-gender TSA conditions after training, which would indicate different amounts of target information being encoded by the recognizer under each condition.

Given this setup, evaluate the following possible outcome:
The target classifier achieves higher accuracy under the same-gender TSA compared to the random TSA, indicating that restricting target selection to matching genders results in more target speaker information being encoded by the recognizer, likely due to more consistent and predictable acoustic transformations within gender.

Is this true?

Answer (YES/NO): NO